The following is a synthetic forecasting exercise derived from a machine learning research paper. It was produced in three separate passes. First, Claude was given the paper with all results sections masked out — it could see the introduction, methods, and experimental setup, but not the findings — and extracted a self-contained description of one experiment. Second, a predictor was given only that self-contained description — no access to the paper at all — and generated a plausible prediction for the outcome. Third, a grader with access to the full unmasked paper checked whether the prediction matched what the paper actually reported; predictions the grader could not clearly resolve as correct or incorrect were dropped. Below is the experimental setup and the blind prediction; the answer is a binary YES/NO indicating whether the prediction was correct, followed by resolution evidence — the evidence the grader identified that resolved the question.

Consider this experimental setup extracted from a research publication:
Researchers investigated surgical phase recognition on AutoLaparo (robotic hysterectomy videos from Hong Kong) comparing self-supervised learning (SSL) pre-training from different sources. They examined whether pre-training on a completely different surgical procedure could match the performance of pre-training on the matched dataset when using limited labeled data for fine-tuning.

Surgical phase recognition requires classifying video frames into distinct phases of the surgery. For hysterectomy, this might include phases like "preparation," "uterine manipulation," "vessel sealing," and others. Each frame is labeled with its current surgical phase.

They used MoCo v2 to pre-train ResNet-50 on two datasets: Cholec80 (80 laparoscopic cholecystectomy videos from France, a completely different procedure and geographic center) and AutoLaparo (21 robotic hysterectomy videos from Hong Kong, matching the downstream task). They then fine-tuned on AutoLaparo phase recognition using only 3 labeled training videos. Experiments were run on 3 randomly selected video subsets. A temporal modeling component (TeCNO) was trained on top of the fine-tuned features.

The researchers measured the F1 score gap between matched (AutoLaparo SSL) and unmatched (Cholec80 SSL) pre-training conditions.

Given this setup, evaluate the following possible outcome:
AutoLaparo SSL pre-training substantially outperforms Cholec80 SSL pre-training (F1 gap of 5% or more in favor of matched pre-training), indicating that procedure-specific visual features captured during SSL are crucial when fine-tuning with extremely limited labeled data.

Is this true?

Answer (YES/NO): YES